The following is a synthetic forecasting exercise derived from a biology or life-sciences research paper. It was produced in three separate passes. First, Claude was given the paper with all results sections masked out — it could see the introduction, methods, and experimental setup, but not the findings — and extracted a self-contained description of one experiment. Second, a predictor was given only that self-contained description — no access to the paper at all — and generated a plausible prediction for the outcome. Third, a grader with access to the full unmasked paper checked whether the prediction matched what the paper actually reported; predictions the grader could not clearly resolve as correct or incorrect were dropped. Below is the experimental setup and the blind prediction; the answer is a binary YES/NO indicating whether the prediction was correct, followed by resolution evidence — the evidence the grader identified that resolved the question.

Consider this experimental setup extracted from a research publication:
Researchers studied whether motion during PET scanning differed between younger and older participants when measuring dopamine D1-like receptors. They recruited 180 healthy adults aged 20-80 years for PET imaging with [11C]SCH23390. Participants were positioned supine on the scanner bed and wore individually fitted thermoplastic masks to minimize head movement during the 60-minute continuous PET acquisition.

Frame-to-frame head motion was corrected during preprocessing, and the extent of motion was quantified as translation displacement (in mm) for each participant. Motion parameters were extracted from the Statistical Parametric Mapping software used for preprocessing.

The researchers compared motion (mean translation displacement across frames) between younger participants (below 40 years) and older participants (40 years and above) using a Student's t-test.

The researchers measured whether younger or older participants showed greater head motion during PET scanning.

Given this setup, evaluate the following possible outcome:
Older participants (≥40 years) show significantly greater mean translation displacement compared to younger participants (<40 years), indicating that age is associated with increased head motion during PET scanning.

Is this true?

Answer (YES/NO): NO